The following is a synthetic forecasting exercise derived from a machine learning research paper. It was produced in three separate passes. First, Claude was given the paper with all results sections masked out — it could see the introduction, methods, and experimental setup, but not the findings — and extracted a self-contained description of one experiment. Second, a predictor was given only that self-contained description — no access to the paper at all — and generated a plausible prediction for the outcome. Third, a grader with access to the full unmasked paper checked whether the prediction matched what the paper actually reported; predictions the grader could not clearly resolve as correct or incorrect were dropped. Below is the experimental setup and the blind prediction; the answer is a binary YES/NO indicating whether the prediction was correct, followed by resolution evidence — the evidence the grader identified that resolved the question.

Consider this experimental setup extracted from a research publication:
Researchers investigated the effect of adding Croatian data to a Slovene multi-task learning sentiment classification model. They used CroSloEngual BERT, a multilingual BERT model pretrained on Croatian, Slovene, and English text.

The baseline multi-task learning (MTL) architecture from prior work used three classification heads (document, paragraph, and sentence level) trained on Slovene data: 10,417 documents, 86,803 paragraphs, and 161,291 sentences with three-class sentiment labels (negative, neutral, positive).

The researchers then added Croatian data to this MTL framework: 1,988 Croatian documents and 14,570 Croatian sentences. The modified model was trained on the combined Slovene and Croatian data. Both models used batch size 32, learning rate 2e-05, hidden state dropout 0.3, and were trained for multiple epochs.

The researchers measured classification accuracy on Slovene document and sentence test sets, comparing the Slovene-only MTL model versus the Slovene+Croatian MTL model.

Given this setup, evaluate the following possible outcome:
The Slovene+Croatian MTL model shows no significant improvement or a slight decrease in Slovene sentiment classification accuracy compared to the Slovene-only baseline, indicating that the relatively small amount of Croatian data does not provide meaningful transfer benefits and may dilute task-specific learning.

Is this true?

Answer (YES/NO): YES